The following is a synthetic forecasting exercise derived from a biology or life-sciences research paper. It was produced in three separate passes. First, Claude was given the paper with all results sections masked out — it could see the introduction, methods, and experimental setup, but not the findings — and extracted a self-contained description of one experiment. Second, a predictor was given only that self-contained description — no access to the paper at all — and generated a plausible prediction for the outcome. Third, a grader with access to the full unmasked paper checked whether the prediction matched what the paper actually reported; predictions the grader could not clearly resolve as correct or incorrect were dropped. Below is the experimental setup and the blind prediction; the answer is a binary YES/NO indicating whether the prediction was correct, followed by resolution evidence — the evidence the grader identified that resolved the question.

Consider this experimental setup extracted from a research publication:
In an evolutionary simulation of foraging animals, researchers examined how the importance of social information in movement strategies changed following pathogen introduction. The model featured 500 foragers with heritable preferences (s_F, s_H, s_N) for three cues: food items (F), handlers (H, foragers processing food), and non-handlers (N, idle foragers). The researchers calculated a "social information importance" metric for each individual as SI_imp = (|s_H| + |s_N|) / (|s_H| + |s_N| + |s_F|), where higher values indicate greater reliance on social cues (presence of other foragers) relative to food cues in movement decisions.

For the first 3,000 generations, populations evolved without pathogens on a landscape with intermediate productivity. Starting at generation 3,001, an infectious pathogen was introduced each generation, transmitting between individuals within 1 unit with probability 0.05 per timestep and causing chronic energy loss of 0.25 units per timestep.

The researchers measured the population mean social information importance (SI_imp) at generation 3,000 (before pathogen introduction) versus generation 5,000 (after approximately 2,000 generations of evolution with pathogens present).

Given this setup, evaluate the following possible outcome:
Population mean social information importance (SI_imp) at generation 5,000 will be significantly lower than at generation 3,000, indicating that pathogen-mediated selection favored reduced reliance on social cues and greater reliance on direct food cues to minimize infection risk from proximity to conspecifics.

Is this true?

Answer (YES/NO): NO